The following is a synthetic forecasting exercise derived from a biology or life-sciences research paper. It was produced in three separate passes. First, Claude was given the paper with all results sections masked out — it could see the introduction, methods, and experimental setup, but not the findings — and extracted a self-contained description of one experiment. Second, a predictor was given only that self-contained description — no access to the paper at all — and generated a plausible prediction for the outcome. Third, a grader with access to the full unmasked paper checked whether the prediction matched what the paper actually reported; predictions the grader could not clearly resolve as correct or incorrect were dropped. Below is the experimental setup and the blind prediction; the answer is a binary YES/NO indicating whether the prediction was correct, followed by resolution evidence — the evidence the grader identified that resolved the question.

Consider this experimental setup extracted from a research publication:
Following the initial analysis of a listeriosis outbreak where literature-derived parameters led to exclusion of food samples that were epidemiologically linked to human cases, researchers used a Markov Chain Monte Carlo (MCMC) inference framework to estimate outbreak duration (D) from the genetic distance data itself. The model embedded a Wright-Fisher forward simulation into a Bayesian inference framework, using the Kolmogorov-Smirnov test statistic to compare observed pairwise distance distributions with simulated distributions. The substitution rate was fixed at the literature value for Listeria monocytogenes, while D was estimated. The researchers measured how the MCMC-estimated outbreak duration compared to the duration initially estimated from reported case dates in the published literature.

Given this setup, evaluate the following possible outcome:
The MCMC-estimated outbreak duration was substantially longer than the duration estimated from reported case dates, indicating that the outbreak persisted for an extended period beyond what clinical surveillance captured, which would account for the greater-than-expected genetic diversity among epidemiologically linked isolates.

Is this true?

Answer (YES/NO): YES